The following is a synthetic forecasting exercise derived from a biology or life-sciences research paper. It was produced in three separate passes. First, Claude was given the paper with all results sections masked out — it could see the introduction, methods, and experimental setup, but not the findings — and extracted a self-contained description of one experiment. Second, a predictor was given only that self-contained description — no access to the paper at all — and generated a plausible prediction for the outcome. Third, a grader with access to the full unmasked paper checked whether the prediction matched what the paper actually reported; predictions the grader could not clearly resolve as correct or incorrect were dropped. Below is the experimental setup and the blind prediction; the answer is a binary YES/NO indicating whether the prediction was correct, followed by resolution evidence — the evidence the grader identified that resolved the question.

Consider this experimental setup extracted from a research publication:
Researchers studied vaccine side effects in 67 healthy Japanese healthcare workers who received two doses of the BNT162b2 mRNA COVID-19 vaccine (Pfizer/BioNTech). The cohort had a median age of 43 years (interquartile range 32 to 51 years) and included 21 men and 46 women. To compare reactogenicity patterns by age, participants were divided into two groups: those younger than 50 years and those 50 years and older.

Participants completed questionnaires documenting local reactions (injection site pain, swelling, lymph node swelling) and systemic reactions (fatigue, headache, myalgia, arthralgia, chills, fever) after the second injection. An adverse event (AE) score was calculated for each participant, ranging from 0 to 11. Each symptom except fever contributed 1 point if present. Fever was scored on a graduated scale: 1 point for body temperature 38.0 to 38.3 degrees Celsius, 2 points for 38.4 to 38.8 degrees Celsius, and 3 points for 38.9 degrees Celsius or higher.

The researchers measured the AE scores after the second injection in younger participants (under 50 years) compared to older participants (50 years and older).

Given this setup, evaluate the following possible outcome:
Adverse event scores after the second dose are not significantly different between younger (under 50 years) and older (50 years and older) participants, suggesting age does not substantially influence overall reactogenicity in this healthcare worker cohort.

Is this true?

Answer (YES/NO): NO